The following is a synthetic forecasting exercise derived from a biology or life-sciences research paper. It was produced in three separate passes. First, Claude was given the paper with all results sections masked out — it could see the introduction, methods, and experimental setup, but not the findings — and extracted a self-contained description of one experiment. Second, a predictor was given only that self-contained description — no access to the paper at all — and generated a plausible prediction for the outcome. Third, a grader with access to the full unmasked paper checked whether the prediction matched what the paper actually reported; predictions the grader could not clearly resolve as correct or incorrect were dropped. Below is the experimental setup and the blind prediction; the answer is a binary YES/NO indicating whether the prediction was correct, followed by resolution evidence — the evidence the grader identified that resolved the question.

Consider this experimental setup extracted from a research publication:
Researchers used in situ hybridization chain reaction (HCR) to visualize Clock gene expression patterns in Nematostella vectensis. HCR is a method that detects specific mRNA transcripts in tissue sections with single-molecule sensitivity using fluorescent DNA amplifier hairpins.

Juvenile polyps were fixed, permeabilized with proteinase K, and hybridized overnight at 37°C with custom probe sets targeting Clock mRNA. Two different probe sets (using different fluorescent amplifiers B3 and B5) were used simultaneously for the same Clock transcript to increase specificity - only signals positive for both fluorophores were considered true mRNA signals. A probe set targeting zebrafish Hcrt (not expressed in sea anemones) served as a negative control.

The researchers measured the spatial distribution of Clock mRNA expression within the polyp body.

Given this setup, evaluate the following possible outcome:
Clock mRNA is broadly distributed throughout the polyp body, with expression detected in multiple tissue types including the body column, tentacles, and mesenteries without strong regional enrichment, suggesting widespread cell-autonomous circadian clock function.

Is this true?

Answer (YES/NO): NO